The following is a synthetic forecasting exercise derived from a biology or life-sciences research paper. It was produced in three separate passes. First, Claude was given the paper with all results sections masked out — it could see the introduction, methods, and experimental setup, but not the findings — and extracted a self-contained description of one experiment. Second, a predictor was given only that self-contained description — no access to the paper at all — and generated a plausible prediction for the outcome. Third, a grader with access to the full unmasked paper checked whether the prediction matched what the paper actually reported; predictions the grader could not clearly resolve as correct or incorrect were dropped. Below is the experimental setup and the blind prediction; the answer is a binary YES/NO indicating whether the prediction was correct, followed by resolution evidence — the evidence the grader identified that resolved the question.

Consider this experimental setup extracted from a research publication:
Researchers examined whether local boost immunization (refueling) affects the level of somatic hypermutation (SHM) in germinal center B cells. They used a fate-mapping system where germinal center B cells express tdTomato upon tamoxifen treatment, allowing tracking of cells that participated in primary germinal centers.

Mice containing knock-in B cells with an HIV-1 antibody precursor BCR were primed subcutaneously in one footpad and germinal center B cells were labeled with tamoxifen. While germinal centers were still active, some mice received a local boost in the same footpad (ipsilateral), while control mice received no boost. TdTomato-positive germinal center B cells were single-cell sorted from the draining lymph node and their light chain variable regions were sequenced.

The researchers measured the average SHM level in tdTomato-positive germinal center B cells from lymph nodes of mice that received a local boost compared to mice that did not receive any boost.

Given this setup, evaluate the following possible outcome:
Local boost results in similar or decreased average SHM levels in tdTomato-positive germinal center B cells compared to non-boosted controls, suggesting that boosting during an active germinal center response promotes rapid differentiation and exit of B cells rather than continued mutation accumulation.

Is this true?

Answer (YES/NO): YES